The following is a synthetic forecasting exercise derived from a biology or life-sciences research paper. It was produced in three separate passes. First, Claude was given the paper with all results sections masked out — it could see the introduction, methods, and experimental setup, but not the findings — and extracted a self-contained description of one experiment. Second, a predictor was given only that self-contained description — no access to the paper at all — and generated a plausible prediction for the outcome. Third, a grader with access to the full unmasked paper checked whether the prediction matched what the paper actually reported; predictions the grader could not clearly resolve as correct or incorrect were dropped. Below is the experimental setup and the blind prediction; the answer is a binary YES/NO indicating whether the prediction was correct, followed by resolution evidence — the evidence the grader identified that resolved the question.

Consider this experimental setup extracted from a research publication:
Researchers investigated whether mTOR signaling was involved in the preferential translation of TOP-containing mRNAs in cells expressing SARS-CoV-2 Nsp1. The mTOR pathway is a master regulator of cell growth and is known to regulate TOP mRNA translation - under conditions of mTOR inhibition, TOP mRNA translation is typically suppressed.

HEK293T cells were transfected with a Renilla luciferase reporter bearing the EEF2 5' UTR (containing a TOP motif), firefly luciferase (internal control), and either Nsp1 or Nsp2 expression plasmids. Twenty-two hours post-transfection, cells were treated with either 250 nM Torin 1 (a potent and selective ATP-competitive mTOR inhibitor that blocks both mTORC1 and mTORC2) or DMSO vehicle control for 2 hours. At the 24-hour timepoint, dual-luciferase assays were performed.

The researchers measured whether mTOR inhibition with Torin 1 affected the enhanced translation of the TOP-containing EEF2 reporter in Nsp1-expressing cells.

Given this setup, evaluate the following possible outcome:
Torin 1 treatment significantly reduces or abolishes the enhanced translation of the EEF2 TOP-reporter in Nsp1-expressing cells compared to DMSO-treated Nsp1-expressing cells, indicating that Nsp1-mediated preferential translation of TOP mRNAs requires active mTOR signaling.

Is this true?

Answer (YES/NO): YES